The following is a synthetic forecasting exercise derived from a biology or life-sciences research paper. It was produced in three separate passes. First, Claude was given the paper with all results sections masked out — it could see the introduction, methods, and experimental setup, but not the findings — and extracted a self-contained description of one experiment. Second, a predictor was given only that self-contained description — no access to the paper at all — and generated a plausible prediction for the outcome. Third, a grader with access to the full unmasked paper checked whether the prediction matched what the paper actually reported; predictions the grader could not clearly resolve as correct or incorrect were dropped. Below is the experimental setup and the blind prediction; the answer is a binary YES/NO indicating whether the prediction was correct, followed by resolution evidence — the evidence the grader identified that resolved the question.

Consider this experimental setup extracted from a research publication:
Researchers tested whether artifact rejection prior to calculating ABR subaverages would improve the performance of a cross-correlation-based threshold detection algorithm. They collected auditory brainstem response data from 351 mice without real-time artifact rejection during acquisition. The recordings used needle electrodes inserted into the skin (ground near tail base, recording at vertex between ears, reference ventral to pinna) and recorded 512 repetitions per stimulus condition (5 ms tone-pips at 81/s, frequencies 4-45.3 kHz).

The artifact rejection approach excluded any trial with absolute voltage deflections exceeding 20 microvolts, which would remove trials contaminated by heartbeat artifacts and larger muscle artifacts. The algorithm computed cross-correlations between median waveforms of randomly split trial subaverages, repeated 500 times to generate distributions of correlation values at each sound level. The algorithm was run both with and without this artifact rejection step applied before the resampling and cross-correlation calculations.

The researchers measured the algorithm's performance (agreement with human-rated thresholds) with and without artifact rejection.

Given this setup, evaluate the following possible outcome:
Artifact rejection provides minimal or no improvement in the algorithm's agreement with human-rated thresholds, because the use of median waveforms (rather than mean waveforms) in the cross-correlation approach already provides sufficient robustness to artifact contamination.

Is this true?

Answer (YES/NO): YES